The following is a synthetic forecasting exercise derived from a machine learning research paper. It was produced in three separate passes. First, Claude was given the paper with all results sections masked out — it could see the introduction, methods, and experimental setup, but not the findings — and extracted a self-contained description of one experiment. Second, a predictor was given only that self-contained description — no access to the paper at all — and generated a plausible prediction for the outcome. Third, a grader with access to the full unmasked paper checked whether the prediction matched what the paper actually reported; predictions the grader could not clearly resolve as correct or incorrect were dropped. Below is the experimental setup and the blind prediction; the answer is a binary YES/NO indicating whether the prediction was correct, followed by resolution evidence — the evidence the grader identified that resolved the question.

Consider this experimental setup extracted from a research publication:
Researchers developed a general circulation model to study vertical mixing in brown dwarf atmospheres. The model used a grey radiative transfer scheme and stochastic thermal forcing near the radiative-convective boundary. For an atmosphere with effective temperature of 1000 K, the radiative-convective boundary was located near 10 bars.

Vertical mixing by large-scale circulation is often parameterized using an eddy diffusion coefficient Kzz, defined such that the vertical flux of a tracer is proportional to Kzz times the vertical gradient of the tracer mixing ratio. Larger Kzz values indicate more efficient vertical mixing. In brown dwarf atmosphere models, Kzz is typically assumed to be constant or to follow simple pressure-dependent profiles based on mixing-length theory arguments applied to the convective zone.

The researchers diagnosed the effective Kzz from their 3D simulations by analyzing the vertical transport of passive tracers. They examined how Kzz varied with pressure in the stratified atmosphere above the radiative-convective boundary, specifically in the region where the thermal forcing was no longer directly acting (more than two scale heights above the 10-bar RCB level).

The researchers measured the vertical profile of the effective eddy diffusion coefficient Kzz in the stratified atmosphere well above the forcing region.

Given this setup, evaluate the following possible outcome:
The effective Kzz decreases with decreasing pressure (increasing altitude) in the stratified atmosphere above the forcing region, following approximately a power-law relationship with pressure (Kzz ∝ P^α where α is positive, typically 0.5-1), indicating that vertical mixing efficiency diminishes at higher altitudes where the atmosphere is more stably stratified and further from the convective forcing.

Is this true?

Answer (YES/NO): YES